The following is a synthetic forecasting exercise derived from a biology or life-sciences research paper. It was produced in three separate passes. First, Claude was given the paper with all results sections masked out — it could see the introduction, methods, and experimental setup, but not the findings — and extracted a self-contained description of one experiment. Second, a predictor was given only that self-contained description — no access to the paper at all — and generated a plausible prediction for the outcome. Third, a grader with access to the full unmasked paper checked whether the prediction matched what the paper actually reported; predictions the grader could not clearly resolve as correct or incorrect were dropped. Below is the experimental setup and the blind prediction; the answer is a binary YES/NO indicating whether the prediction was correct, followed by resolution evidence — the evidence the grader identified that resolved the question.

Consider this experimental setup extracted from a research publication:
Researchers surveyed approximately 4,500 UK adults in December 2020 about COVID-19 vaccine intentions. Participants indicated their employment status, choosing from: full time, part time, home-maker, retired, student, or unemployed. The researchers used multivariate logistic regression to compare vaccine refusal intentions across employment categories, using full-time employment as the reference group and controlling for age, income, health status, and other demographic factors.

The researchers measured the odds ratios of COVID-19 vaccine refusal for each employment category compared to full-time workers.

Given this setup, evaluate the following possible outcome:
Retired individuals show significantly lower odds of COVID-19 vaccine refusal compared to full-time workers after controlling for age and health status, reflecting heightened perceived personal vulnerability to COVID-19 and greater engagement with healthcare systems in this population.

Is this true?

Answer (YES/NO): YES